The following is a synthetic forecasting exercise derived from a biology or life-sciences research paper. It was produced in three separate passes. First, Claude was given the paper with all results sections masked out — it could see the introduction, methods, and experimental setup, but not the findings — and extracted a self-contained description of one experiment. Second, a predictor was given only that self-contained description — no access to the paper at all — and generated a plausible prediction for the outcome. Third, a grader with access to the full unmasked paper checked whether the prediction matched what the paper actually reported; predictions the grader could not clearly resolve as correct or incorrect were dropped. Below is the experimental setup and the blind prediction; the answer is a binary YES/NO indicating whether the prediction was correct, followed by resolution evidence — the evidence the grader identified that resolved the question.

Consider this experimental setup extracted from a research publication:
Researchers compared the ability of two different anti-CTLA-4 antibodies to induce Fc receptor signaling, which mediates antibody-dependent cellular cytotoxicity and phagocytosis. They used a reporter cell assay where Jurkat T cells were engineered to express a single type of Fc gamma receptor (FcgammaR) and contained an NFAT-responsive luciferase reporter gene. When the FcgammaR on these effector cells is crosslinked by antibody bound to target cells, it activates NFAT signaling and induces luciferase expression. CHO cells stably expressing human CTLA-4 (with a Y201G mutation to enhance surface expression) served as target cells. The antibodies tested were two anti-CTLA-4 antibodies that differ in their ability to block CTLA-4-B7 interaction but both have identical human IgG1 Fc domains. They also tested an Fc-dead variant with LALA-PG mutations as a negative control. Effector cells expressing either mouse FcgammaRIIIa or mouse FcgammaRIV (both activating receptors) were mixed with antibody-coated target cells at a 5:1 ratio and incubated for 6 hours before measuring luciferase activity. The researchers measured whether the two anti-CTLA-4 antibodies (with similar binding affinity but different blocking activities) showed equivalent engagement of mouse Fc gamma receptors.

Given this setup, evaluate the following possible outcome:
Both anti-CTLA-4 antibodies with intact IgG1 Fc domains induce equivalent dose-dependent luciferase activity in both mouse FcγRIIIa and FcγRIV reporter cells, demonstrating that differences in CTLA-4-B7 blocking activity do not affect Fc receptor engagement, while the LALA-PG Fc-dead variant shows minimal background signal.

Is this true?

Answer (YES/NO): NO